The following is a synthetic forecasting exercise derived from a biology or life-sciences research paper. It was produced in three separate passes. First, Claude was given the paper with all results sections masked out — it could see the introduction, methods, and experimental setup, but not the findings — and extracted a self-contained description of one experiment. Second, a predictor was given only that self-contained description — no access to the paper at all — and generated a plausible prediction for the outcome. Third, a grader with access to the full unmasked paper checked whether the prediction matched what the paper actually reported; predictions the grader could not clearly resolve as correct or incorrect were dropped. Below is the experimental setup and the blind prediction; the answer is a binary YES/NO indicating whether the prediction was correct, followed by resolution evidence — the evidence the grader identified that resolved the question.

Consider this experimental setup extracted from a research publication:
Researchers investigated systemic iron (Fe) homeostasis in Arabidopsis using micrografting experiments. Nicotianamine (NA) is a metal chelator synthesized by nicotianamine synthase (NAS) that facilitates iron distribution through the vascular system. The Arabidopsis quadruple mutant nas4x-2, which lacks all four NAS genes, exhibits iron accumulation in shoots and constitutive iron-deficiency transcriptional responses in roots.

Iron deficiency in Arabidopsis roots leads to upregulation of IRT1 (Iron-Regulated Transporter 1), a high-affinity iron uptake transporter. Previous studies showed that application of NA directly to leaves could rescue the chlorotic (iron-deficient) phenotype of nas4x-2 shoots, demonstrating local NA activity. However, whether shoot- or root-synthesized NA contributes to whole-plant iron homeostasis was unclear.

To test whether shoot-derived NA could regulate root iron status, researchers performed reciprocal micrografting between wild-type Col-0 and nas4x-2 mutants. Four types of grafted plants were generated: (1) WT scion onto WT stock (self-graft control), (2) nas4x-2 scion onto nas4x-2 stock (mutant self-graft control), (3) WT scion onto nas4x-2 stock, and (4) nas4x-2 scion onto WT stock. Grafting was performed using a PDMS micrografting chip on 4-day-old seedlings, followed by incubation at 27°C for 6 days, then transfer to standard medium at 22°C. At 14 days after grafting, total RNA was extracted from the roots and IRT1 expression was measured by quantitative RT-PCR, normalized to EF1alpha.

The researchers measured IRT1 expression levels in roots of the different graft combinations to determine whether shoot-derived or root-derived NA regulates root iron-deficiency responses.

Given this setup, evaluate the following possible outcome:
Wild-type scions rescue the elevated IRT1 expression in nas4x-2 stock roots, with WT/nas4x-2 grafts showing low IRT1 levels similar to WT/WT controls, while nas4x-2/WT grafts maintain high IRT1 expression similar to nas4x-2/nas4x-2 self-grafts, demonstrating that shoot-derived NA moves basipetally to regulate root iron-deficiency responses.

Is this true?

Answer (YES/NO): NO